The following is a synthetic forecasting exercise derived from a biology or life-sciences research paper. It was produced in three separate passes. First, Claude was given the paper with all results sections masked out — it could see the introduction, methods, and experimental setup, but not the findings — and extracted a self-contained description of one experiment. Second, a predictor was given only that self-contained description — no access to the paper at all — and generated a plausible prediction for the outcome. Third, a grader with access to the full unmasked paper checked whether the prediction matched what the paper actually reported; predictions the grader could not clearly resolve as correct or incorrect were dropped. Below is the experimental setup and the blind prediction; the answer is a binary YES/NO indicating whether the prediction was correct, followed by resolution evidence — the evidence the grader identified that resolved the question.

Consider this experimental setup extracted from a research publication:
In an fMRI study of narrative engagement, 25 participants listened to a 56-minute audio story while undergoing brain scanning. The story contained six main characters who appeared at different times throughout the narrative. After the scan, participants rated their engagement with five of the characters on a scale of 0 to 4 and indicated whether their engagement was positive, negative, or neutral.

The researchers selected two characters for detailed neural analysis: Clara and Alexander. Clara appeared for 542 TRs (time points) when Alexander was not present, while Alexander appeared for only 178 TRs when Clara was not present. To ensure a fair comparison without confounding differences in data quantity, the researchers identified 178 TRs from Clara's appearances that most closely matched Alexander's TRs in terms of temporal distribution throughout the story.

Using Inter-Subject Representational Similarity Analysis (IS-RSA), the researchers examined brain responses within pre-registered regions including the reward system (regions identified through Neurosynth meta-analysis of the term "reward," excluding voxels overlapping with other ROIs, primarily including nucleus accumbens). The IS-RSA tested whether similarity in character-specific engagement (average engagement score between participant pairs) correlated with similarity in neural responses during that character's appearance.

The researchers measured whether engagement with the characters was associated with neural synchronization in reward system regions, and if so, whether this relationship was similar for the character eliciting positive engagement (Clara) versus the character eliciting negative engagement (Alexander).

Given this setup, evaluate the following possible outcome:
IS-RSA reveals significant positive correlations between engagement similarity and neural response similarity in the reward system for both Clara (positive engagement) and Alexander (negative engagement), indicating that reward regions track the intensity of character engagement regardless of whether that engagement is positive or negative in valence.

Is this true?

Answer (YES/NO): NO